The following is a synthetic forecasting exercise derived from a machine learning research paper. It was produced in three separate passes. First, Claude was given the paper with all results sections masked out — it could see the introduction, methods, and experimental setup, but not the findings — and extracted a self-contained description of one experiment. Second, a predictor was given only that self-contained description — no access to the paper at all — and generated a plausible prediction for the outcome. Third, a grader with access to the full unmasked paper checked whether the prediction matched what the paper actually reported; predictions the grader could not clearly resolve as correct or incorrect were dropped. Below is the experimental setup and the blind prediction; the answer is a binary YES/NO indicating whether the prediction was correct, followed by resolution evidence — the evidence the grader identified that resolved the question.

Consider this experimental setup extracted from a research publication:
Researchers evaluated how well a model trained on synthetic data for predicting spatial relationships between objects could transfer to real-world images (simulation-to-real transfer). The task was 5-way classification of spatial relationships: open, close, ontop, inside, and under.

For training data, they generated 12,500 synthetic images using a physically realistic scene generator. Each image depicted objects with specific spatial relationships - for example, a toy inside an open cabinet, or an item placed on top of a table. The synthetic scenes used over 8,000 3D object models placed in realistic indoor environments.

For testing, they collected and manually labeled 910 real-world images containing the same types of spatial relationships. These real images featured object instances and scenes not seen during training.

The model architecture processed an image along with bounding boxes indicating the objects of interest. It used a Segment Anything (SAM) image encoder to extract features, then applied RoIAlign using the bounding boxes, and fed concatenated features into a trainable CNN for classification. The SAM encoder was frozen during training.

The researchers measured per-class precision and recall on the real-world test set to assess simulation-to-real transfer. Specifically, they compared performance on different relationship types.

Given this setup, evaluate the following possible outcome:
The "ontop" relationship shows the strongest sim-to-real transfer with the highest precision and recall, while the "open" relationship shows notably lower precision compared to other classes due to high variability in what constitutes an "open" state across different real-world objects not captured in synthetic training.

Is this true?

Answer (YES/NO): NO